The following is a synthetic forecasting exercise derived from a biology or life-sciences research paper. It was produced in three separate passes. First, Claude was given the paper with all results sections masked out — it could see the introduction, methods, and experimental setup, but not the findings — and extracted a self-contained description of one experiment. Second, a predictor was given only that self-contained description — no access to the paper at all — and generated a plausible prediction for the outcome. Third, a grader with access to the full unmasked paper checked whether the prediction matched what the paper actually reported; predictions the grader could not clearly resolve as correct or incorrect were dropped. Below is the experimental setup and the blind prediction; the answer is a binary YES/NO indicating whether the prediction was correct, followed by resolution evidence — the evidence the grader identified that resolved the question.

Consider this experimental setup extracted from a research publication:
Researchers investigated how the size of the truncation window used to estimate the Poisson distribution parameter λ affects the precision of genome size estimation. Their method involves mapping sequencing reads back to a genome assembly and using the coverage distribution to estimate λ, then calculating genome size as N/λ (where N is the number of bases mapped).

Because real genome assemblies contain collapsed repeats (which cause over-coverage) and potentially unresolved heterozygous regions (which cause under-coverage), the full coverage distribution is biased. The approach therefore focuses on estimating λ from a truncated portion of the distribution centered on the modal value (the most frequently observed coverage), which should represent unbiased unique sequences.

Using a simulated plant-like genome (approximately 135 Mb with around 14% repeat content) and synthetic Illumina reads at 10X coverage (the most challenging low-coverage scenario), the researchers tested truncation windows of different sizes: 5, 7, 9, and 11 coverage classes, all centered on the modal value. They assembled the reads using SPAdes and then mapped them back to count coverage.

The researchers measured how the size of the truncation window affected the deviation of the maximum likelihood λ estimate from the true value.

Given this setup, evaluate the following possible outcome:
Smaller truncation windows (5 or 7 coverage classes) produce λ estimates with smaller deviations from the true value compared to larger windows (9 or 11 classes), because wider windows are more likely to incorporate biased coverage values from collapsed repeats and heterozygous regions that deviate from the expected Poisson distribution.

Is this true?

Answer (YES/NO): NO